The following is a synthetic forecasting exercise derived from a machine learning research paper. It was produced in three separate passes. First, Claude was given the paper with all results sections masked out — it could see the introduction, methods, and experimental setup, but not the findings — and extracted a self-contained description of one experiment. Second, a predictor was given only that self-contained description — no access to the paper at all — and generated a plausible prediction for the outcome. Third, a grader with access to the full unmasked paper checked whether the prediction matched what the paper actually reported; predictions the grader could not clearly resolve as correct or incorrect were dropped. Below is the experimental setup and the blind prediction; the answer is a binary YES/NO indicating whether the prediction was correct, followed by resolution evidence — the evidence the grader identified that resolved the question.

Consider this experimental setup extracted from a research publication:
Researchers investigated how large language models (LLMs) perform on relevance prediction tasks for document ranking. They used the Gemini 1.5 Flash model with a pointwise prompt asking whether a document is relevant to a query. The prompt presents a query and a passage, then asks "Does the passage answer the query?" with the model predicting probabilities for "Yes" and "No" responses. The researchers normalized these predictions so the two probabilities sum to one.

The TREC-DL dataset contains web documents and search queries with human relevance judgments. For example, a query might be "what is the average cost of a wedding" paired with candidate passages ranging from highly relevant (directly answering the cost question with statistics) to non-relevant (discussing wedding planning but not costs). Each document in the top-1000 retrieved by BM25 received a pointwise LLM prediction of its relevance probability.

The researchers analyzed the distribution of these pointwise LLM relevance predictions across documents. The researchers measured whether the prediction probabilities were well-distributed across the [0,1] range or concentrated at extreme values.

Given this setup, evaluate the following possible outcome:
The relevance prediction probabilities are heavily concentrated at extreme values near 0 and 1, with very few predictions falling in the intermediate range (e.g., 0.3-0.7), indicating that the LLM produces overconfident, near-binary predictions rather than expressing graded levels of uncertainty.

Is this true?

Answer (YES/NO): YES